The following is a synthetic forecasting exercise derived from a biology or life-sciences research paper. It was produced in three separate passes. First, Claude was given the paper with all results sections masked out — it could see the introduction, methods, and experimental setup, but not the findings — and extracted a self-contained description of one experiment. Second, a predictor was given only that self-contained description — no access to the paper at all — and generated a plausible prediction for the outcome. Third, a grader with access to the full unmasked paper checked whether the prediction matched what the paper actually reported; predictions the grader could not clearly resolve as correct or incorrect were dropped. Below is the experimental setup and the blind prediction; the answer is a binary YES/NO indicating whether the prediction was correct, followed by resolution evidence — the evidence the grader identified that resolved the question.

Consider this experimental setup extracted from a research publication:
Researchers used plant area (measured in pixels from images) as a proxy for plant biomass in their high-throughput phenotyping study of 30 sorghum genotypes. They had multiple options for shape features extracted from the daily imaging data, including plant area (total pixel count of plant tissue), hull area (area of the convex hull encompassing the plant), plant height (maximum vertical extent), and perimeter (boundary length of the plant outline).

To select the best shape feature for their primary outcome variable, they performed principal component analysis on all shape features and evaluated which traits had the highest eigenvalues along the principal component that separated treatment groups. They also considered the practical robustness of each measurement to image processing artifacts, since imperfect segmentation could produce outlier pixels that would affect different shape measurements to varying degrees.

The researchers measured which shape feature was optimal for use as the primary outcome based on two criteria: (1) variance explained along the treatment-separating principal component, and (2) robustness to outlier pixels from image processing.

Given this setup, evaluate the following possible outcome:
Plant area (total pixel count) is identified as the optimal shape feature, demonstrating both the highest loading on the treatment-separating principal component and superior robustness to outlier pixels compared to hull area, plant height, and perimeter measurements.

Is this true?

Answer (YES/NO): YES